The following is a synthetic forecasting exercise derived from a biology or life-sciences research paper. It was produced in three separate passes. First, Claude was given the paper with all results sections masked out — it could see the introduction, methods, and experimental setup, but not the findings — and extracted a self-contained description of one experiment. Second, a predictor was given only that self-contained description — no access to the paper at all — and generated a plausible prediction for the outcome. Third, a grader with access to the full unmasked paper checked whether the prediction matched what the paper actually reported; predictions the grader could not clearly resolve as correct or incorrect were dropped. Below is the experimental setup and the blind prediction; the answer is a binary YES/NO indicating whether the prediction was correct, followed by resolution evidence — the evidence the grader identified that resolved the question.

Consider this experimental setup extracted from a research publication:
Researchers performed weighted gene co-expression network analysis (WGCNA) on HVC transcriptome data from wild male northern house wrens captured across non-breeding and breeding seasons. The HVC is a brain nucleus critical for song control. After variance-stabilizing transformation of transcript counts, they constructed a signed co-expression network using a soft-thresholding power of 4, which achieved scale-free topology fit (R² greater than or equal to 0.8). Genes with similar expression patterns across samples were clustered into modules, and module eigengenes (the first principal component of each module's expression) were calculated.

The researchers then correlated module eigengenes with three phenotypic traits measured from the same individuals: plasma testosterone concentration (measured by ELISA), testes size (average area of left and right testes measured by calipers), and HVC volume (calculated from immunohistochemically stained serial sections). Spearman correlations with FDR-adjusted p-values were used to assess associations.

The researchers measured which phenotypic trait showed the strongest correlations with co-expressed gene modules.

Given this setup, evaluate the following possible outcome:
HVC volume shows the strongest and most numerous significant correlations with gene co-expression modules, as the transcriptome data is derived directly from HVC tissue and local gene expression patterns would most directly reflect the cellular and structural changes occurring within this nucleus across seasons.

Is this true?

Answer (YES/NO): NO